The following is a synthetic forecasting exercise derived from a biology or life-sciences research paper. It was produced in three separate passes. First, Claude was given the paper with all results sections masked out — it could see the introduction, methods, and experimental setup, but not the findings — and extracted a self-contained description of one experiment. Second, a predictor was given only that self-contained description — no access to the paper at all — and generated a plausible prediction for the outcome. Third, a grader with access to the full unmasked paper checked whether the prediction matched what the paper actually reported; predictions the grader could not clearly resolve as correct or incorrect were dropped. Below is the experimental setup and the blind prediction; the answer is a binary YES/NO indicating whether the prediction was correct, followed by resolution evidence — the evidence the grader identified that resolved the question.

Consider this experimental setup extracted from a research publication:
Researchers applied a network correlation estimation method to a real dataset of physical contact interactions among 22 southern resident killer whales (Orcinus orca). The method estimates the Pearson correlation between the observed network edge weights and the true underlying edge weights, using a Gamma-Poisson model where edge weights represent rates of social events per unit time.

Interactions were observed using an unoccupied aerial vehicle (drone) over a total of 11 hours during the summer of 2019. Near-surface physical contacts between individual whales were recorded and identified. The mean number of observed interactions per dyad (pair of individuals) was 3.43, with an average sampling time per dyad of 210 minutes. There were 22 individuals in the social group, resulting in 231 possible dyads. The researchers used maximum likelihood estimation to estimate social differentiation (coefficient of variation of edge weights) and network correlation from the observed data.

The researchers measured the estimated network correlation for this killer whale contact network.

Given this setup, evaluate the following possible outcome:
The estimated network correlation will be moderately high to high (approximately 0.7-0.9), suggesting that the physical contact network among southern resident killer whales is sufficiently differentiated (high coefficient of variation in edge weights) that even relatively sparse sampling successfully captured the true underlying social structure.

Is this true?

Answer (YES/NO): NO